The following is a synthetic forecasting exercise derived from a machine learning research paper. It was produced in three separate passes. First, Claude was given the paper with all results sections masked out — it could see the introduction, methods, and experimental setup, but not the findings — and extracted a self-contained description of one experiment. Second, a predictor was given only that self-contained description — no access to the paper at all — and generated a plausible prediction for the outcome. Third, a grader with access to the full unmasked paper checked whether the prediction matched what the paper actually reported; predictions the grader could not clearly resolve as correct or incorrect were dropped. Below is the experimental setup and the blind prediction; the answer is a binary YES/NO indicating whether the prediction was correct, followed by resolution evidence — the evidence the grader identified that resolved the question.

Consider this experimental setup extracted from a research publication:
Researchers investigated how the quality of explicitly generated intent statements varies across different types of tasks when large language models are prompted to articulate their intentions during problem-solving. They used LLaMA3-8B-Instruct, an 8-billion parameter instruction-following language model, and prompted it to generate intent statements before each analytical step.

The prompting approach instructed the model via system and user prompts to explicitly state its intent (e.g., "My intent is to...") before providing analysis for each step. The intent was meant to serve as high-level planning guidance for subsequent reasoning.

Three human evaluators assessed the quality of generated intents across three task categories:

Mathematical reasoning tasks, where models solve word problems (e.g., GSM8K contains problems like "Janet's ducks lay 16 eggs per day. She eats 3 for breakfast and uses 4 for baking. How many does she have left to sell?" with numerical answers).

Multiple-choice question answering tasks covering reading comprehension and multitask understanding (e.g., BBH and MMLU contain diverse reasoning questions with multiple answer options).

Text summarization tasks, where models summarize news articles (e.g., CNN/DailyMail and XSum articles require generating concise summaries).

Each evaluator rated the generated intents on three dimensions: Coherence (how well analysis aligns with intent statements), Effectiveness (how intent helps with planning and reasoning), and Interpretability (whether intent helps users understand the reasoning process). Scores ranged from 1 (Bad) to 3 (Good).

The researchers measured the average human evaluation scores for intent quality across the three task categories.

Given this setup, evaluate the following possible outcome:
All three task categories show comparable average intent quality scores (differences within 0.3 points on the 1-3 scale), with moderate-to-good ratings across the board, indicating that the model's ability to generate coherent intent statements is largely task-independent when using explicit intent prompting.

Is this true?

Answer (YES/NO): NO